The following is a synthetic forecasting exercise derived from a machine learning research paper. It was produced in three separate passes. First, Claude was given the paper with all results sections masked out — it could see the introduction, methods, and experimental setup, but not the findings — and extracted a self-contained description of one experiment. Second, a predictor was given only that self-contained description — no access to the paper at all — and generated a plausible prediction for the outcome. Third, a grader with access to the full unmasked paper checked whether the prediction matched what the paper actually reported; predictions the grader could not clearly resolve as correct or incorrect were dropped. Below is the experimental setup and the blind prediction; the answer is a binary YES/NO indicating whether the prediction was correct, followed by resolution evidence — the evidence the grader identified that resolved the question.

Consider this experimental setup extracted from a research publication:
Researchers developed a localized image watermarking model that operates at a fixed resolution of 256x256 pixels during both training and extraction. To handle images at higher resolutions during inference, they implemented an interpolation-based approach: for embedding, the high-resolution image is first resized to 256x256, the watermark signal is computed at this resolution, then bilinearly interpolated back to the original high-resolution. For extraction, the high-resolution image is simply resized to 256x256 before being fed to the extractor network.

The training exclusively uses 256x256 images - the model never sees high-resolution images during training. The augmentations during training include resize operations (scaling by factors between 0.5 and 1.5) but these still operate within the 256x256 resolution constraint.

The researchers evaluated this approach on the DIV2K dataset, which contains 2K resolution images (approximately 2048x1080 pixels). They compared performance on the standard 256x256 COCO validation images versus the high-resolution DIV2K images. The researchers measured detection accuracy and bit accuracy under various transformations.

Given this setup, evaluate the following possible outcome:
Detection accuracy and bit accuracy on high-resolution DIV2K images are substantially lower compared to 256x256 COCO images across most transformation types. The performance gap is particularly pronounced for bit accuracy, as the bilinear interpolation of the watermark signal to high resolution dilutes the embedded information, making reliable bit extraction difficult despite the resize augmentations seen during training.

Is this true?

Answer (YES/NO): NO